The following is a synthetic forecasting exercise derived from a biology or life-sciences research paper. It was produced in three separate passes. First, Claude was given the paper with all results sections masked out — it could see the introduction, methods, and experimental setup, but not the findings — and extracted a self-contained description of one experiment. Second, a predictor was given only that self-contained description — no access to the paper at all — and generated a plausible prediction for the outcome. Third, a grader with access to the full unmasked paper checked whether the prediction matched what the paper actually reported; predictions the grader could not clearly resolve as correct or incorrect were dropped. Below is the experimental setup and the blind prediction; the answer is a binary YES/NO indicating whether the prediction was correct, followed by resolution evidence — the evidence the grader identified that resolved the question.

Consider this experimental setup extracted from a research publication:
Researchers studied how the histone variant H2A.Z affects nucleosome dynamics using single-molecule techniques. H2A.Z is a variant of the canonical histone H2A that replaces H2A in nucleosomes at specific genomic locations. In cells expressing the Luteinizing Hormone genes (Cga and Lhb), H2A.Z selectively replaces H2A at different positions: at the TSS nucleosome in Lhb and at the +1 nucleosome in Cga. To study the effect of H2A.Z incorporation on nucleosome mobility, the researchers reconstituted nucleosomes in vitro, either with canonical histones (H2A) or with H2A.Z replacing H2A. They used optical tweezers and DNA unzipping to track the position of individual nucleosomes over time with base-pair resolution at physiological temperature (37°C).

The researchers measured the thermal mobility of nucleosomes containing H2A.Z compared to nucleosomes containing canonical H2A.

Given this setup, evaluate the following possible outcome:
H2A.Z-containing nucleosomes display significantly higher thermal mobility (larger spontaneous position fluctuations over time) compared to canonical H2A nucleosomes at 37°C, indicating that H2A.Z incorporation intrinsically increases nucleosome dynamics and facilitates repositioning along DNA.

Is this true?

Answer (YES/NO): YES